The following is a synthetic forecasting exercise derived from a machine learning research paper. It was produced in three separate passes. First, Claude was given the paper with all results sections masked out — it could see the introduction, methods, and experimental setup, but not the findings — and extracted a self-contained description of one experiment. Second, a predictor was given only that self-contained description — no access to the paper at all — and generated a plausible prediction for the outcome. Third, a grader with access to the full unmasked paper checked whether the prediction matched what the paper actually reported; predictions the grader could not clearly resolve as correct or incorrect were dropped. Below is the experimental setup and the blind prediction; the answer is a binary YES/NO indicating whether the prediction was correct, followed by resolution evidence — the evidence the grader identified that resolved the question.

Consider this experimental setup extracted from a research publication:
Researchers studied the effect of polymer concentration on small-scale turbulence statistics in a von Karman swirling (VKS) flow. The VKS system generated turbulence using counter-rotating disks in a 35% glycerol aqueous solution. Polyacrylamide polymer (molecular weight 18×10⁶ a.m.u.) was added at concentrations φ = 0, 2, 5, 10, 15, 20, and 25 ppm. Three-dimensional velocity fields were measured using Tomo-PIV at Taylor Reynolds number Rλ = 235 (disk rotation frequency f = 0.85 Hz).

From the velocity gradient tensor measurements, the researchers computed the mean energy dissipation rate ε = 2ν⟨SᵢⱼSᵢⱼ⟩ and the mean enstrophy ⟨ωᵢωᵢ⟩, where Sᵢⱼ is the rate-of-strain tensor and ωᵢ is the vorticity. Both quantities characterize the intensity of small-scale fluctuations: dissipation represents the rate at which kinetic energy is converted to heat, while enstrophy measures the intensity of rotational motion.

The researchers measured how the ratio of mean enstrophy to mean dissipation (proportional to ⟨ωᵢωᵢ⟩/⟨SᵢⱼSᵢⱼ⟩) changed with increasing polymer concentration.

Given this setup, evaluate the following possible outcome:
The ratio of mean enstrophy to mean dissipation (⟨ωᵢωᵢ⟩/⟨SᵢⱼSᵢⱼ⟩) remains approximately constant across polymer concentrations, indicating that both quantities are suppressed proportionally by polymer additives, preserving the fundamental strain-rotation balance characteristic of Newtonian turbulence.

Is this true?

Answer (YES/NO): YES